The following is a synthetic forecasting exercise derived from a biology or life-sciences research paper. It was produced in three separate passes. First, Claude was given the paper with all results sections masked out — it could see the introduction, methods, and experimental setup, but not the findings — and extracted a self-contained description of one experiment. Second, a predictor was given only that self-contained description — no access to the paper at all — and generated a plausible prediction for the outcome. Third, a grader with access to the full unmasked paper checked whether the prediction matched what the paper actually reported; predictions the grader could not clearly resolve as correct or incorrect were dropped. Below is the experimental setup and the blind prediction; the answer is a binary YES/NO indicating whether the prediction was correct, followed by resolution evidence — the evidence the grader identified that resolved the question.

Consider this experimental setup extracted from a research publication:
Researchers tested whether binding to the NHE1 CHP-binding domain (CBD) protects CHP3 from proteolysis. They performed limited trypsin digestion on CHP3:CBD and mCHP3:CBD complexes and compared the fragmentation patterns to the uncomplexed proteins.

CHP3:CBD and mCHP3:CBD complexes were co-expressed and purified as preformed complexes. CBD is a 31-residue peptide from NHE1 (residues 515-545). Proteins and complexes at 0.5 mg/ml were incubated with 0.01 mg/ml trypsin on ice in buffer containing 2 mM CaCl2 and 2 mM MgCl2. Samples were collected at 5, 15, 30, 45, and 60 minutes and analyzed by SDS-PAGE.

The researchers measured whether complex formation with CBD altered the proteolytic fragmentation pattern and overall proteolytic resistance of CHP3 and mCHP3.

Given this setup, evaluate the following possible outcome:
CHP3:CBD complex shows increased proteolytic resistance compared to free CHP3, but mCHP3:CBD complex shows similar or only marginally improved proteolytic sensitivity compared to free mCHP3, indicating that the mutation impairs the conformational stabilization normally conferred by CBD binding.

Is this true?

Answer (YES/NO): NO